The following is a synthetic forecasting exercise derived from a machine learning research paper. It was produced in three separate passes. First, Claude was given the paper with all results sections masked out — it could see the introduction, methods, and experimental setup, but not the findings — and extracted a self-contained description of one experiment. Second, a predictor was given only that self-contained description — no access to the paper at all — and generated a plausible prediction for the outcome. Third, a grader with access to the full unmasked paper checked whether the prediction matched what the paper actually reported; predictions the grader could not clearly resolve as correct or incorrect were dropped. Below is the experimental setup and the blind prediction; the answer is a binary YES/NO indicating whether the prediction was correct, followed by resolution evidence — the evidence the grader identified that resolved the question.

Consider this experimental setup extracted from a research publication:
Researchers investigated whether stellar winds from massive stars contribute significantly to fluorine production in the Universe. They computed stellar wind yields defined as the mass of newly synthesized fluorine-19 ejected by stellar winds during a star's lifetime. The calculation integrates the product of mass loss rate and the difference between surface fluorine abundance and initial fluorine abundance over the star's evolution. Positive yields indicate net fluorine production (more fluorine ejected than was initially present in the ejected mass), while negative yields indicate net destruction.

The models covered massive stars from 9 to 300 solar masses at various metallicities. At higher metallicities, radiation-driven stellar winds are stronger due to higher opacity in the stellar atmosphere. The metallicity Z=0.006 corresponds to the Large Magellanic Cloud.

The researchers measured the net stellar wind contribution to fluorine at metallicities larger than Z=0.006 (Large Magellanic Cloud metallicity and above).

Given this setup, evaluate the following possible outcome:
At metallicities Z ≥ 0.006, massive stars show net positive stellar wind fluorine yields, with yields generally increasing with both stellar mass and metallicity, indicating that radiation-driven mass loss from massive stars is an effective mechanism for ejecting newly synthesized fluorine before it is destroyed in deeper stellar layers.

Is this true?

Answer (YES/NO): NO